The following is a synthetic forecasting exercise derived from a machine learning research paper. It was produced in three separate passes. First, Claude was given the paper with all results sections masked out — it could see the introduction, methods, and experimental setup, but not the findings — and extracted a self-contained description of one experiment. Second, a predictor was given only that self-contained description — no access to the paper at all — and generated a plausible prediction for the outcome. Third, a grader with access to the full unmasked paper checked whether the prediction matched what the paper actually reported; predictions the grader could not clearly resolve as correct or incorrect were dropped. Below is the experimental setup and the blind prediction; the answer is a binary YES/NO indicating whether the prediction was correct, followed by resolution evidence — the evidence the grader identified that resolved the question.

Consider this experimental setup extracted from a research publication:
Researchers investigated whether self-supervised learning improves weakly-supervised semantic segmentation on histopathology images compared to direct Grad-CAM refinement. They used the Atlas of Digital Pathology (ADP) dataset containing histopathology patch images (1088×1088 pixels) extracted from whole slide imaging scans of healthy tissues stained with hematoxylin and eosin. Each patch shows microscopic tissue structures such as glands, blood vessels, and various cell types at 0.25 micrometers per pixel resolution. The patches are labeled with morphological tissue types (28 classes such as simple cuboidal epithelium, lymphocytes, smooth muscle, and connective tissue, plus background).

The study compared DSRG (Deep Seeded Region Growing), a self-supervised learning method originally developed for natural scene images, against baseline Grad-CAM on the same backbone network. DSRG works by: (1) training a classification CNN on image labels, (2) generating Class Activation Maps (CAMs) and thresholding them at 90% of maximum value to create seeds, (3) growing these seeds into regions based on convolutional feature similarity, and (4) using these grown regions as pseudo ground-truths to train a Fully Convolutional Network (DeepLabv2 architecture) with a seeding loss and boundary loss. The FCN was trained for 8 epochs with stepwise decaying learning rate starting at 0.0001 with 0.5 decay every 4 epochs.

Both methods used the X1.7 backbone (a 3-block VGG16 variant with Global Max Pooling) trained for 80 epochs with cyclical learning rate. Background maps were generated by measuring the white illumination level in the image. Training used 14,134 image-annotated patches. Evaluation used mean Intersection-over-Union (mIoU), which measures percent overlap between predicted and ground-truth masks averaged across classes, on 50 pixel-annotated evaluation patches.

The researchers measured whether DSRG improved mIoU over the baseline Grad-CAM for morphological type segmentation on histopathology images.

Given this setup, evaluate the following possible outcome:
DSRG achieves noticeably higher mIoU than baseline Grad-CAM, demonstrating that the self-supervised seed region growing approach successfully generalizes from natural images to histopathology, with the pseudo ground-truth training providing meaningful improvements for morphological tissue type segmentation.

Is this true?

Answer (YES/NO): NO